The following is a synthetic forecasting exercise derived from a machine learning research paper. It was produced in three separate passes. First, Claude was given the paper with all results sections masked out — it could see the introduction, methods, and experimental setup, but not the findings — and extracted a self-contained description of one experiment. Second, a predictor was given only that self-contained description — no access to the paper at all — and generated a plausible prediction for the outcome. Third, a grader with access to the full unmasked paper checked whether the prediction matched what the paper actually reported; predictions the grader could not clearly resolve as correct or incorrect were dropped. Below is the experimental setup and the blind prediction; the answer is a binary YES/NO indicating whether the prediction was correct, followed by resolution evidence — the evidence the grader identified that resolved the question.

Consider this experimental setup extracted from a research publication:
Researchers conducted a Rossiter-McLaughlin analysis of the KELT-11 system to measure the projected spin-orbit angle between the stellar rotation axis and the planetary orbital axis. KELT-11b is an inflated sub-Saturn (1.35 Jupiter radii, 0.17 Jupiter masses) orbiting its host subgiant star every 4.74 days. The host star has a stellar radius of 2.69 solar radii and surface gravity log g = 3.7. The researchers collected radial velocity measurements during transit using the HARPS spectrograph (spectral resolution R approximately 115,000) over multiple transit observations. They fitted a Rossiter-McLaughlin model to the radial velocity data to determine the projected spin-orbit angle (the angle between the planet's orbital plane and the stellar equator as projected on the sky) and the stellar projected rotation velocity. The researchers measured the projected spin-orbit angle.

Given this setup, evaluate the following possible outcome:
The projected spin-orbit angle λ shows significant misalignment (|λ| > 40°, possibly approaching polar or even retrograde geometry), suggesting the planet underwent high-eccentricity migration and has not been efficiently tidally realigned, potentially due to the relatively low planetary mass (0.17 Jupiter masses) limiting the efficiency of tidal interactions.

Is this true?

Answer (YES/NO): NO